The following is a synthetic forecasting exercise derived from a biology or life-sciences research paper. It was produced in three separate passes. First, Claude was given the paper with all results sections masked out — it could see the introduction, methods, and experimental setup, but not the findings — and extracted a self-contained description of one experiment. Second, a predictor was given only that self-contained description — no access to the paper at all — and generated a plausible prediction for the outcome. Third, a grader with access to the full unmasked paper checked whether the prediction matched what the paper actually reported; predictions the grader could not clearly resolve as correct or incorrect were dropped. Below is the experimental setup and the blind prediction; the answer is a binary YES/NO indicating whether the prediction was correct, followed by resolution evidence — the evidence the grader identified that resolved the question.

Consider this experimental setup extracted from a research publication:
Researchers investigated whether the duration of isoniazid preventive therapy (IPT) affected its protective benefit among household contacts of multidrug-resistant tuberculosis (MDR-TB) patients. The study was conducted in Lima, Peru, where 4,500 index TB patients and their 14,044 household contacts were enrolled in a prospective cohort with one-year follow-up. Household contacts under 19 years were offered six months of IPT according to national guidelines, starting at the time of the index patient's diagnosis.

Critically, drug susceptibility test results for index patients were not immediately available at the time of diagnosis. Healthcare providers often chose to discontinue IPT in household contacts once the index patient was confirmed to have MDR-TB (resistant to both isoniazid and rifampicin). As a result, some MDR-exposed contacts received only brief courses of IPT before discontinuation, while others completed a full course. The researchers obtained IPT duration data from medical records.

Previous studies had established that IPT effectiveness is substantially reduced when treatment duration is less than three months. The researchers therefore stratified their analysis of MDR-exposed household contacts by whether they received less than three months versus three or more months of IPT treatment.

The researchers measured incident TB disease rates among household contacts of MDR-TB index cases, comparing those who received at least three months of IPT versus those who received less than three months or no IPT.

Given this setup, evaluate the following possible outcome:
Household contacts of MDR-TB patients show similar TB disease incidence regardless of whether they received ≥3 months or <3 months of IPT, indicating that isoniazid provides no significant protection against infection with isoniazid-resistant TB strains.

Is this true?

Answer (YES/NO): NO